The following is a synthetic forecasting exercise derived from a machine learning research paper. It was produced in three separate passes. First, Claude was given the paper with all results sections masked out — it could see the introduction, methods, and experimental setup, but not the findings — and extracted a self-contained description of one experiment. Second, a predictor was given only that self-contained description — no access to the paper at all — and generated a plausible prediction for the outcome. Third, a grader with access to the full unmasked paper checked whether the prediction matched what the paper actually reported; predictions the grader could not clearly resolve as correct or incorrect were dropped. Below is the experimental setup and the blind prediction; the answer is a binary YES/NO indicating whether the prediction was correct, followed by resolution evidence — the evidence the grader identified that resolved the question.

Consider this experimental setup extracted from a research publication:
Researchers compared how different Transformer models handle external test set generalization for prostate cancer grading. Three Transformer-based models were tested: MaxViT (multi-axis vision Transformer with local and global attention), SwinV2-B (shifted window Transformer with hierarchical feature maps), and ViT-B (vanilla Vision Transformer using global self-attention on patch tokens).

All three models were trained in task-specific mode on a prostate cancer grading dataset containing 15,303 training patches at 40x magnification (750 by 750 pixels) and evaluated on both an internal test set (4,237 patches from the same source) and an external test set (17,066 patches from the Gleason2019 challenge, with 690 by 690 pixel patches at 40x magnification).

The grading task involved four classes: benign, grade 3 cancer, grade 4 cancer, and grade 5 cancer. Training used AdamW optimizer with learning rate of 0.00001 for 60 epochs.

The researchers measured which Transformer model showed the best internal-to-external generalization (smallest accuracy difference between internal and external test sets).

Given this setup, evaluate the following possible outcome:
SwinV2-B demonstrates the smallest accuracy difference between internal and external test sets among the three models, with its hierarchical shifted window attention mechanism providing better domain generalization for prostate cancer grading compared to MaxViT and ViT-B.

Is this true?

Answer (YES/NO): YES